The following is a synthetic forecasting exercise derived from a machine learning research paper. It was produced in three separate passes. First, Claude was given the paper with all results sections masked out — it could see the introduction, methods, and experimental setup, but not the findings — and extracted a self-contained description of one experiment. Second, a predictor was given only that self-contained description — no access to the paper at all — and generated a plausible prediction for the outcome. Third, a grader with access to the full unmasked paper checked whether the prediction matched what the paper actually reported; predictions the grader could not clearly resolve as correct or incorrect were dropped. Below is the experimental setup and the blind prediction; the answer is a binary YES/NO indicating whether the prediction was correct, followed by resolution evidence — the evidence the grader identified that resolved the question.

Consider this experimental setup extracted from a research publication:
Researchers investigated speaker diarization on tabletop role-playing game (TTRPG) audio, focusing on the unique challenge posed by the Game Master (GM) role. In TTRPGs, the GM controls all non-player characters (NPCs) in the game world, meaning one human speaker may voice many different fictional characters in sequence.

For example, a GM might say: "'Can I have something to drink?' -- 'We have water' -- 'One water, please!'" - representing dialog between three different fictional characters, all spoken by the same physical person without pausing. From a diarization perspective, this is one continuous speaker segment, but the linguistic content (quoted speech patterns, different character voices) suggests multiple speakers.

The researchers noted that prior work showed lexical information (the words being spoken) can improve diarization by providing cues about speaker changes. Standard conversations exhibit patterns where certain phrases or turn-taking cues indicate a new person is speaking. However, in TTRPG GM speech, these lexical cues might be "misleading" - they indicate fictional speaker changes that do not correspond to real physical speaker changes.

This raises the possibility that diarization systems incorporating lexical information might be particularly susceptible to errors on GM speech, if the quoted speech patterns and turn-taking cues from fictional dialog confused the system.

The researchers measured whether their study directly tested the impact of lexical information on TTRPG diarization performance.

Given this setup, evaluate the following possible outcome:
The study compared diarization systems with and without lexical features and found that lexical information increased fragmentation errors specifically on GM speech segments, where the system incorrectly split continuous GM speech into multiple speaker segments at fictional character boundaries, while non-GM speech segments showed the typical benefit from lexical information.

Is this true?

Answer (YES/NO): NO